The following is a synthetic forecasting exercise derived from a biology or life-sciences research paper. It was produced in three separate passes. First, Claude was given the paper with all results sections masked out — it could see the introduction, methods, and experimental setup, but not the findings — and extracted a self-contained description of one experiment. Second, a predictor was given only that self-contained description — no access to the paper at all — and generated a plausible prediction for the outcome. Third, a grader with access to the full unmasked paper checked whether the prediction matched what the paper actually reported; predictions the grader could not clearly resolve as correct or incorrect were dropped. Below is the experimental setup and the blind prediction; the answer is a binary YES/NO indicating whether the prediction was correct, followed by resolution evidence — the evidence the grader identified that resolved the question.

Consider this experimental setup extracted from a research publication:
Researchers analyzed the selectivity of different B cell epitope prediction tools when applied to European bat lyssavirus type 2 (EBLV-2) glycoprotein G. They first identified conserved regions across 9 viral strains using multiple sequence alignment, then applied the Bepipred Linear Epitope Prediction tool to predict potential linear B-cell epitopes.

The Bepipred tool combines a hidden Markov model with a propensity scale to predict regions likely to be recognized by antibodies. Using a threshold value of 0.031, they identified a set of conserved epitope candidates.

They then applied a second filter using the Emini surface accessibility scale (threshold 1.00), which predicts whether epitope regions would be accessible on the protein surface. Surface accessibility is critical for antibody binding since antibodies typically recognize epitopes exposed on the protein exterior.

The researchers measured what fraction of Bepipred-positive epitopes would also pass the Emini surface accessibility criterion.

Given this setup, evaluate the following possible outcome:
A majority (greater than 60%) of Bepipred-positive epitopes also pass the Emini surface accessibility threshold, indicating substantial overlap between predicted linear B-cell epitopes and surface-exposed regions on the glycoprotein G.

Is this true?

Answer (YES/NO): NO